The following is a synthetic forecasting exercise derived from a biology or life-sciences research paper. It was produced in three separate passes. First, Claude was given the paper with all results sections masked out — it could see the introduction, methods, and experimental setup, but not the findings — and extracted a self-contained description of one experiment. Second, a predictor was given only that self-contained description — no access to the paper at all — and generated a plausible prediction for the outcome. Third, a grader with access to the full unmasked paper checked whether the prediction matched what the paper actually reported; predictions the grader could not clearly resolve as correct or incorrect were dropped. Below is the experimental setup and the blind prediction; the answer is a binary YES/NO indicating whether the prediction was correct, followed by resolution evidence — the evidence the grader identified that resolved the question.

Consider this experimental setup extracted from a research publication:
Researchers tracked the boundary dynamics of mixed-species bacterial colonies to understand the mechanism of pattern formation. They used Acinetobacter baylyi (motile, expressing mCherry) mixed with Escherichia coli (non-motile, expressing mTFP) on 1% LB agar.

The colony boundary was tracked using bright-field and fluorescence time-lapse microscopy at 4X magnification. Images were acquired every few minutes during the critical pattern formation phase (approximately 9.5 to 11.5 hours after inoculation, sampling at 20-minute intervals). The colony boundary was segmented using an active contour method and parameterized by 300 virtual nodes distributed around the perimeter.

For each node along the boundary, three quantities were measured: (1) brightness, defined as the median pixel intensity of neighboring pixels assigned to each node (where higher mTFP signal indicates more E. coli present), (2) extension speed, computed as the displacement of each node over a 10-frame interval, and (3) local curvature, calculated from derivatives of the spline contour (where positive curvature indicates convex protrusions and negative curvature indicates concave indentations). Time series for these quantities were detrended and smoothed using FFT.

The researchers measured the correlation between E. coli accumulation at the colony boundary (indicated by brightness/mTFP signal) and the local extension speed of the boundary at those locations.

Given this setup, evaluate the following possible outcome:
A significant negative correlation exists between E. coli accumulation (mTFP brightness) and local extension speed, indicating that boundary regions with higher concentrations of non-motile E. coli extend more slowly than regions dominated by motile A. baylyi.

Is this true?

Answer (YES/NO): YES